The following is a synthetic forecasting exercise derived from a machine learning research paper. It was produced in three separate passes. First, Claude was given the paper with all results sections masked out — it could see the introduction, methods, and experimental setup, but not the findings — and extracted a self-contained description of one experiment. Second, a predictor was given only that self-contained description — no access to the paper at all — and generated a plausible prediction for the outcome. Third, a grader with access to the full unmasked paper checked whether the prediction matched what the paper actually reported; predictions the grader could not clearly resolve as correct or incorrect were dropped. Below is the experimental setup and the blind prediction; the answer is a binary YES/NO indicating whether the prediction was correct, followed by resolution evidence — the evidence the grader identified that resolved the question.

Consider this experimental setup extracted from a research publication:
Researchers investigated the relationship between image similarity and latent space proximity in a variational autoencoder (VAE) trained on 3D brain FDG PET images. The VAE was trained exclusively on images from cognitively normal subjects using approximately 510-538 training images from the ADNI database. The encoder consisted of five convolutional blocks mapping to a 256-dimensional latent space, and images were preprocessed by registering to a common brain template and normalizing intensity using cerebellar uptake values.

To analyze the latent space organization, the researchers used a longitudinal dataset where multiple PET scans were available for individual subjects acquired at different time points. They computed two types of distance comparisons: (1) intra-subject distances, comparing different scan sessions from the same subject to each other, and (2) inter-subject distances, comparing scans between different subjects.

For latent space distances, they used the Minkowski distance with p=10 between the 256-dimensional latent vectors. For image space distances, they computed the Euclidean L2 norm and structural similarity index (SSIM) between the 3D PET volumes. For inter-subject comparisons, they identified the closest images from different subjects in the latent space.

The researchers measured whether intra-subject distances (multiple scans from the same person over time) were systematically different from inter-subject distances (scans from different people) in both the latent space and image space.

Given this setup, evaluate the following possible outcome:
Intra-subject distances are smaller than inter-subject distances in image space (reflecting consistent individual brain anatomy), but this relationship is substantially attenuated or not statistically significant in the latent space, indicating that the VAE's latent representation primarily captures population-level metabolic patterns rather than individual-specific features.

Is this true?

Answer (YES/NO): NO